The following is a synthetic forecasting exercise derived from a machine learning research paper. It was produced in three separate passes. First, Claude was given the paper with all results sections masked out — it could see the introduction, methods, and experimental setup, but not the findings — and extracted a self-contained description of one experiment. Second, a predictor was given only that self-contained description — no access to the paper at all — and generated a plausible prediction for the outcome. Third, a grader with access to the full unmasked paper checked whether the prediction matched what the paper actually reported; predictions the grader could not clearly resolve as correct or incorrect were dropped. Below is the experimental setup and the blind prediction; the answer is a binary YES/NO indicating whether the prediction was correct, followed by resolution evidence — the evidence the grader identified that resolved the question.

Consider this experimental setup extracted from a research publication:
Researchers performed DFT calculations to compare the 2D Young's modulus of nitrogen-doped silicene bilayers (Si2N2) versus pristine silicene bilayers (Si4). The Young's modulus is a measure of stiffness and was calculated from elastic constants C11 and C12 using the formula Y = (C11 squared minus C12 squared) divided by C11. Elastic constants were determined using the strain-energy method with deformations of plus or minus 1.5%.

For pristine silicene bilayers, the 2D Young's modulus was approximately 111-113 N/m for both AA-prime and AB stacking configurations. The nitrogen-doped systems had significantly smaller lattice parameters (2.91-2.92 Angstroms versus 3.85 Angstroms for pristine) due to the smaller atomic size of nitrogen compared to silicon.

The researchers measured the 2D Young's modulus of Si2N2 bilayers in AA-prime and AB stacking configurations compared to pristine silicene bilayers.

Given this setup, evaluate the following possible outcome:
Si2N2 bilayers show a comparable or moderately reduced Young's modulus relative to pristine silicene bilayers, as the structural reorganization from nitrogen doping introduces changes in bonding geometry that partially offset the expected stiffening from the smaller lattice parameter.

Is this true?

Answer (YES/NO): NO